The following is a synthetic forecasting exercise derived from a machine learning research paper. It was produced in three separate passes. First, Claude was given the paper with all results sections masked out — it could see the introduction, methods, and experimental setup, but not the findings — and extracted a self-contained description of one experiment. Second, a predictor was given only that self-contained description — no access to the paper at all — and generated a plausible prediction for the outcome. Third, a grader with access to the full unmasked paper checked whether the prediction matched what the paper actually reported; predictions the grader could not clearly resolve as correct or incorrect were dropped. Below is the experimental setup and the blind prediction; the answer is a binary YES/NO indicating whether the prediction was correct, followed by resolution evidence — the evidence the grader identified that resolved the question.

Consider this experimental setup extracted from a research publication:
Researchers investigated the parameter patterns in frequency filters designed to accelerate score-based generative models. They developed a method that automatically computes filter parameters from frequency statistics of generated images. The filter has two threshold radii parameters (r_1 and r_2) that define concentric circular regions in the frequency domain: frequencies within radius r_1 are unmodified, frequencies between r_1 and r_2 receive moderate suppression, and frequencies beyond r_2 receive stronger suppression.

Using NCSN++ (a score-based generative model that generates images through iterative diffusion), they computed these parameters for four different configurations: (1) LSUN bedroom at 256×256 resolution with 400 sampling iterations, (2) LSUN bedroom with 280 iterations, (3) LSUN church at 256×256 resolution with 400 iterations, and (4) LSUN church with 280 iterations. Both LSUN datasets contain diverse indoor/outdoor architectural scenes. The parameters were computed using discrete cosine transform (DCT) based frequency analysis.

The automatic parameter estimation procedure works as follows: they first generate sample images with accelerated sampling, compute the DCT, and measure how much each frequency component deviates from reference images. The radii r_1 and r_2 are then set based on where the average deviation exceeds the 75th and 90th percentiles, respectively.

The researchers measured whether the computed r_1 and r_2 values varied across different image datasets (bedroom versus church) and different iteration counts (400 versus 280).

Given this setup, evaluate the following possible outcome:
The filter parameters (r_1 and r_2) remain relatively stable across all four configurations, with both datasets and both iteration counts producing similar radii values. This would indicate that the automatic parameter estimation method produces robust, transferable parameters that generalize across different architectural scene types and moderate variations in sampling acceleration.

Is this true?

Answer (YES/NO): YES